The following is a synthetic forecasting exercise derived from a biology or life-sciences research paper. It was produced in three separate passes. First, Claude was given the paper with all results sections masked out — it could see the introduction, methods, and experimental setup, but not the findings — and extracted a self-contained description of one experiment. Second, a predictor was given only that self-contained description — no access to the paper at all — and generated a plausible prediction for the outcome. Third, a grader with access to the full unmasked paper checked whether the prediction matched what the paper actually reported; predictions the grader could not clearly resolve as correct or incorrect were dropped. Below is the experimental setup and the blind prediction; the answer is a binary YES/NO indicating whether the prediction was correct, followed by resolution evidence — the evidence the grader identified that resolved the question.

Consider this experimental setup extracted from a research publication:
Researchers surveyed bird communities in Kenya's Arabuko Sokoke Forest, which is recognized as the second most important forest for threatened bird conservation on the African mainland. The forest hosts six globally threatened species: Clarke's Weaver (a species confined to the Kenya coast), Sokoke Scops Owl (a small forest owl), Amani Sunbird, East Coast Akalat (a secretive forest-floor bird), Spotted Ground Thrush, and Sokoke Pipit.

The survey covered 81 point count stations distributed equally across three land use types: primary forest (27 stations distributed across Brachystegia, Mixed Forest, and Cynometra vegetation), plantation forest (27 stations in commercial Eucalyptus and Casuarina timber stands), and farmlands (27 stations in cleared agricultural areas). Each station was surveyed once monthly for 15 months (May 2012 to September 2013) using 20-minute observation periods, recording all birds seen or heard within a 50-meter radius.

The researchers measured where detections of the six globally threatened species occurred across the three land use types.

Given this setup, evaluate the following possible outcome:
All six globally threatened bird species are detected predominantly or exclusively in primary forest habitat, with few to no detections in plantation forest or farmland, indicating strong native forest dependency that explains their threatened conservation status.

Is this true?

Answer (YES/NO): NO